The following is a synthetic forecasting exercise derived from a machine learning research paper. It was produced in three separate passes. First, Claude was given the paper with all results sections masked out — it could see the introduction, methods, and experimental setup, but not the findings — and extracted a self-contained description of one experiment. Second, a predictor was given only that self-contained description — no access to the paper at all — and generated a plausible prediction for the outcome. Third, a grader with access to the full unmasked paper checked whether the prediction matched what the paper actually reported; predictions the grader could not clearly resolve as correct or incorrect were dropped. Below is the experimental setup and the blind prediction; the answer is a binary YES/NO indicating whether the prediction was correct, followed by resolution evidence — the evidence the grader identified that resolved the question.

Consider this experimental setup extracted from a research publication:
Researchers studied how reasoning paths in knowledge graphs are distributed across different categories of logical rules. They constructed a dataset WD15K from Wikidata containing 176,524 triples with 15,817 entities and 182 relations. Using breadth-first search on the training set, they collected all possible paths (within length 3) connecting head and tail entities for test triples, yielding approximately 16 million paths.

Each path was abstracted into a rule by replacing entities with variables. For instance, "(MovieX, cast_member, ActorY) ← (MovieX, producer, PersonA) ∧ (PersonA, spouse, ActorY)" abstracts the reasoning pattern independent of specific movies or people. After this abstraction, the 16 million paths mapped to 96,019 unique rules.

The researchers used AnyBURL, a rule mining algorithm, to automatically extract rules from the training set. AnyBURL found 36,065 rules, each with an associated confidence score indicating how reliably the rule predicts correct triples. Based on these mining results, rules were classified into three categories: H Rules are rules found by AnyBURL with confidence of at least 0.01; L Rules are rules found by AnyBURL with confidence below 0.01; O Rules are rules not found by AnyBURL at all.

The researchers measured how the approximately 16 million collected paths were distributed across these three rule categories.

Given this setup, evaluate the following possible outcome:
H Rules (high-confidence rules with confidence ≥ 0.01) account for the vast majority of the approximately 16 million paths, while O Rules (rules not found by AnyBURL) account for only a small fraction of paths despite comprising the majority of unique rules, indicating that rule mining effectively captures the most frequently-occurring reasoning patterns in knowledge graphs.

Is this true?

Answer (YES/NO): YES